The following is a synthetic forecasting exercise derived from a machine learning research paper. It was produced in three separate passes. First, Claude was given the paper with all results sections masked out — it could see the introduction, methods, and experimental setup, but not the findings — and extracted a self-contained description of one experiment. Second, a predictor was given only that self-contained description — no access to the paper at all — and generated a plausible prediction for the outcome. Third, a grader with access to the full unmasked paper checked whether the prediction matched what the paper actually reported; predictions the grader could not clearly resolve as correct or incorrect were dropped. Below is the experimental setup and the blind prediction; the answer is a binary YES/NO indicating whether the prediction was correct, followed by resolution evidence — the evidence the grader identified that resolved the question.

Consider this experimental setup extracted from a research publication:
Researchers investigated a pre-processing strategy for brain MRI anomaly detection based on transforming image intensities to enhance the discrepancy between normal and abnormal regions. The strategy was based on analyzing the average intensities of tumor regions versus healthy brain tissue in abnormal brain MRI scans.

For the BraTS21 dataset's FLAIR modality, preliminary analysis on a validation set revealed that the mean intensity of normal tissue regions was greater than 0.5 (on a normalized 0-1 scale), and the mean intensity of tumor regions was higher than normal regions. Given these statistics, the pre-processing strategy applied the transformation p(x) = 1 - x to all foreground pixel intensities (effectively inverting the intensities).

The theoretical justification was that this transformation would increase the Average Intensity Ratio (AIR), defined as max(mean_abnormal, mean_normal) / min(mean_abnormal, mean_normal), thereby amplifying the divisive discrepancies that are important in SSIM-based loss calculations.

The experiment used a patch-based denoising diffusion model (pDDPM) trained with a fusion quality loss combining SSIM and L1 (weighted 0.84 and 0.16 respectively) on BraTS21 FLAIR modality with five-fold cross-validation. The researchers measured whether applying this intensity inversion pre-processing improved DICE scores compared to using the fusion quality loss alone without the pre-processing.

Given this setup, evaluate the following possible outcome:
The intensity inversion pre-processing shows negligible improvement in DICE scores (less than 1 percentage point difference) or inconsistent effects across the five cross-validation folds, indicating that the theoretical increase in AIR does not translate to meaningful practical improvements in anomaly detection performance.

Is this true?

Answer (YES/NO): NO